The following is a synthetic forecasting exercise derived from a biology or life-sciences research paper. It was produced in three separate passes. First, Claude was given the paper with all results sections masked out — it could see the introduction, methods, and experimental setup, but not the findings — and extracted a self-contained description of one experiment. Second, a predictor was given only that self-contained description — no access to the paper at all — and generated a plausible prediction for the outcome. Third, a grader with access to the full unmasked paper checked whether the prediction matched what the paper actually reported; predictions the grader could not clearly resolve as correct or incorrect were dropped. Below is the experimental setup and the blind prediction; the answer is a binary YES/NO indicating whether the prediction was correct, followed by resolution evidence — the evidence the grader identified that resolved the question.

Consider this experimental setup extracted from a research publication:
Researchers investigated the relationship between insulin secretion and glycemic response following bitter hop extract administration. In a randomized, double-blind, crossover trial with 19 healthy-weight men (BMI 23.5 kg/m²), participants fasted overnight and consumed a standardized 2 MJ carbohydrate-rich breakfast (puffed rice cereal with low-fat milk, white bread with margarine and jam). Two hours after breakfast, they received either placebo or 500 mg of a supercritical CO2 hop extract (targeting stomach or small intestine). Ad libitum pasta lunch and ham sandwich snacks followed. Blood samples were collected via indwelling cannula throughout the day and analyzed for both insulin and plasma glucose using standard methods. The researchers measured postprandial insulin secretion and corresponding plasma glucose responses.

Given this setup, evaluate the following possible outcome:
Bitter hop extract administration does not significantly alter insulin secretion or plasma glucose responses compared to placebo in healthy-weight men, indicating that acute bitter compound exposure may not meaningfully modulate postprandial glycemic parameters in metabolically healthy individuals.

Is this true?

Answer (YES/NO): NO